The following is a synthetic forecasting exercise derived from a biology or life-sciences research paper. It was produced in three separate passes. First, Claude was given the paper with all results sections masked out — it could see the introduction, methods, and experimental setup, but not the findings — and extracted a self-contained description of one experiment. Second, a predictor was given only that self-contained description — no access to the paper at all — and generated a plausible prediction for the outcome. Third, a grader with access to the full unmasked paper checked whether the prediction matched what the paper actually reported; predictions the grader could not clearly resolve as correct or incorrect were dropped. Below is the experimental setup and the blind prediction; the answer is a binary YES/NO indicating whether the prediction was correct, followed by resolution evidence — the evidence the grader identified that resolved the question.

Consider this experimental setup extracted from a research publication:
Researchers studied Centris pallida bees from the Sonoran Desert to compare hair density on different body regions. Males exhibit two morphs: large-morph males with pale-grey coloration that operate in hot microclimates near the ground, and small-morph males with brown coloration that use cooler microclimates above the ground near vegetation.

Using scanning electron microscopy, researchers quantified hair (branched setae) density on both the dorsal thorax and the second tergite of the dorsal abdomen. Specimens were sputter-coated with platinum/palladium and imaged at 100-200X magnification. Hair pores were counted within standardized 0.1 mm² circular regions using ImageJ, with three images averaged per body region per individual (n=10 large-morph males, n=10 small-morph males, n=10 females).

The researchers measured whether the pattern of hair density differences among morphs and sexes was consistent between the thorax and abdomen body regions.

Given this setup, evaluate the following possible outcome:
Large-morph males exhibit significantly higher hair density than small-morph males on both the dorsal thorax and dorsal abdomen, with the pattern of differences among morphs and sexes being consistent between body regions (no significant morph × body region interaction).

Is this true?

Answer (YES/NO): NO